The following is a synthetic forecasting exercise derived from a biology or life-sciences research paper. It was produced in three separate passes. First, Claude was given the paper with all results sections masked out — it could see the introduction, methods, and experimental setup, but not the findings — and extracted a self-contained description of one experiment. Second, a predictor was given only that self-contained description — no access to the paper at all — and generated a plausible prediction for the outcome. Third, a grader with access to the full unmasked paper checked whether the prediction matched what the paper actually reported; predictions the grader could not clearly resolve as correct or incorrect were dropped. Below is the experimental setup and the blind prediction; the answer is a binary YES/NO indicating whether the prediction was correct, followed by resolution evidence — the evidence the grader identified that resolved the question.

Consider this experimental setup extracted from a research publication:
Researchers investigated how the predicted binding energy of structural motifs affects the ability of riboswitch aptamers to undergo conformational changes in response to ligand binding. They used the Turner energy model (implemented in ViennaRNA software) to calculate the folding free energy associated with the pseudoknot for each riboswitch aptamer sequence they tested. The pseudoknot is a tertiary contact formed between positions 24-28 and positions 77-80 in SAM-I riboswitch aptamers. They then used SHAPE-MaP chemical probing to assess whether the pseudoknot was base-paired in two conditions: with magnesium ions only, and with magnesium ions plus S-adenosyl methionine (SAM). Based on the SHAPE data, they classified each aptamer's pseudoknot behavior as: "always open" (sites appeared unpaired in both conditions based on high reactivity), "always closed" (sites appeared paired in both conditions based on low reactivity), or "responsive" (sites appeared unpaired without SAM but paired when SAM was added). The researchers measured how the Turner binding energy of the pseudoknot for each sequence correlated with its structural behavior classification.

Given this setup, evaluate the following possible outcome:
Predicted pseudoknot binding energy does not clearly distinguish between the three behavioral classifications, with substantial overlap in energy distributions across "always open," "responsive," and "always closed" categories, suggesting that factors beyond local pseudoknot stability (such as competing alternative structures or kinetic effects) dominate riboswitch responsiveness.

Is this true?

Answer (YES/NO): NO